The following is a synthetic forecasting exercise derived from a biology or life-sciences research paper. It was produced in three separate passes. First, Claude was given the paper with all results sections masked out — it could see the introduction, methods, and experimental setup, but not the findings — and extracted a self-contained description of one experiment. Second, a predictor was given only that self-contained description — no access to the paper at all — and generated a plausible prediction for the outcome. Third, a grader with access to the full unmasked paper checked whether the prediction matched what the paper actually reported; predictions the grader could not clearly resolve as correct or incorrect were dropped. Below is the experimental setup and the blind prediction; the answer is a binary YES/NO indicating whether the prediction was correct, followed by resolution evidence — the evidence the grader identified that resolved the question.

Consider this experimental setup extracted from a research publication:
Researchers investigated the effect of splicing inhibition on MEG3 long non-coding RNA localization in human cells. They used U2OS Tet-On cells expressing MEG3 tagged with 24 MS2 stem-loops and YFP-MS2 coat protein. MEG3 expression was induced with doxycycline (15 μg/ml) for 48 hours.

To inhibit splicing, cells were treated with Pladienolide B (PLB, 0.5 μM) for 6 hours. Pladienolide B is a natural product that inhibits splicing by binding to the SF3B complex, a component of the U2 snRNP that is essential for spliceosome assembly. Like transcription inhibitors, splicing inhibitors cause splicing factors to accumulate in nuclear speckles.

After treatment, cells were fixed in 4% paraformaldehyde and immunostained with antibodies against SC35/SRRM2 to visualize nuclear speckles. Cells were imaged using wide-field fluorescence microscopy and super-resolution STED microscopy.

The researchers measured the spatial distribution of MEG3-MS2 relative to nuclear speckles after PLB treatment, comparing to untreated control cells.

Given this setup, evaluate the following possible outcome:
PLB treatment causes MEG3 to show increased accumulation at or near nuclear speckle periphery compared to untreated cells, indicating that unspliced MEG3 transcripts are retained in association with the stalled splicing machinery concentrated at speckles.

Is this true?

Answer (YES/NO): NO